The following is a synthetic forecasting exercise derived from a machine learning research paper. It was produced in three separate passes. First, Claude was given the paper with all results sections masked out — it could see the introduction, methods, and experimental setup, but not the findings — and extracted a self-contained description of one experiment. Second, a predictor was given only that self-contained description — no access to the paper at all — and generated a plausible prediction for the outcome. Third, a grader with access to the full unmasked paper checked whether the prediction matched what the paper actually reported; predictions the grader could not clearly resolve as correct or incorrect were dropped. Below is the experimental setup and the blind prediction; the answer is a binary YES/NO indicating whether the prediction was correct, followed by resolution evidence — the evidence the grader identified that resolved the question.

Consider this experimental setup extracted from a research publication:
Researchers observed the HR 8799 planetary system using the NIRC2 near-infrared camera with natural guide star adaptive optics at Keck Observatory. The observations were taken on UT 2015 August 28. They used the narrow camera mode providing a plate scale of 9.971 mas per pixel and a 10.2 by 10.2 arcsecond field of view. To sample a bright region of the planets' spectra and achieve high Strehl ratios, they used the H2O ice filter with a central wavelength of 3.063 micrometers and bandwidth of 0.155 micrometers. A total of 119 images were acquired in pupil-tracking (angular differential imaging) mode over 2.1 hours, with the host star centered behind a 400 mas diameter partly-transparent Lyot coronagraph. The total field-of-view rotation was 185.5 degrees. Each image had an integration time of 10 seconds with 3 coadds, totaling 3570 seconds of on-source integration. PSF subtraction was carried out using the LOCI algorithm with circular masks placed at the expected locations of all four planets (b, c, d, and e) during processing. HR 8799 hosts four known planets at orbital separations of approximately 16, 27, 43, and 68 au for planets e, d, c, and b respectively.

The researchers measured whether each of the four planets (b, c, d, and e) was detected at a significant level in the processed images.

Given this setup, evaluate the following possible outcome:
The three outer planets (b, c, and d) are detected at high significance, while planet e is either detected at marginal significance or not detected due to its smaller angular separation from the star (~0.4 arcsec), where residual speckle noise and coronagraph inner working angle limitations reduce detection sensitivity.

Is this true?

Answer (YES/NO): YES